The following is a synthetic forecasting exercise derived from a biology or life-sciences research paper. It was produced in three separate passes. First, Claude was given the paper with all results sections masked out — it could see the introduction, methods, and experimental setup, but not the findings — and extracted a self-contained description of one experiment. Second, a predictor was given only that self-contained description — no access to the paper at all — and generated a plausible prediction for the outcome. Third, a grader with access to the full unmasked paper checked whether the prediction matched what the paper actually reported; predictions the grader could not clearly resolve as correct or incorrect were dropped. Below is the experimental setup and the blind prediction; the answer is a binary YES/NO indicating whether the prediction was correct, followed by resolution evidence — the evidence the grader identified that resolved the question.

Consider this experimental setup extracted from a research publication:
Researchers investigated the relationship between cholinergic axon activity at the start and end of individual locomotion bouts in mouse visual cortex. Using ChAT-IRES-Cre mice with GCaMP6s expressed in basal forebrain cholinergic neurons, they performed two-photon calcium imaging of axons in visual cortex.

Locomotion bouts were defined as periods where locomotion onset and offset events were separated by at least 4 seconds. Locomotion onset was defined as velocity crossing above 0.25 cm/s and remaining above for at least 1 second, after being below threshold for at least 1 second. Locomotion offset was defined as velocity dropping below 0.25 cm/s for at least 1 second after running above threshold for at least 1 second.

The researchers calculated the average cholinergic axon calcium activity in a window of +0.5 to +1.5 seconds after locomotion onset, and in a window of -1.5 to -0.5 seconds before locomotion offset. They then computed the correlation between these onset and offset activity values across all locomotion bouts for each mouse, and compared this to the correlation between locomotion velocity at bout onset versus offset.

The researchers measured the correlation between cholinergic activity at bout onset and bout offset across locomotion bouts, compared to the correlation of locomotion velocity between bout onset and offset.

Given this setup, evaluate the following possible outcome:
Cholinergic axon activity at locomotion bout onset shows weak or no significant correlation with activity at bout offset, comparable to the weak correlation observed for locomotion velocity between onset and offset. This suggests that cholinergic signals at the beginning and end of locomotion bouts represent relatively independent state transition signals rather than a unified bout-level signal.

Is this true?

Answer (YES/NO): NO